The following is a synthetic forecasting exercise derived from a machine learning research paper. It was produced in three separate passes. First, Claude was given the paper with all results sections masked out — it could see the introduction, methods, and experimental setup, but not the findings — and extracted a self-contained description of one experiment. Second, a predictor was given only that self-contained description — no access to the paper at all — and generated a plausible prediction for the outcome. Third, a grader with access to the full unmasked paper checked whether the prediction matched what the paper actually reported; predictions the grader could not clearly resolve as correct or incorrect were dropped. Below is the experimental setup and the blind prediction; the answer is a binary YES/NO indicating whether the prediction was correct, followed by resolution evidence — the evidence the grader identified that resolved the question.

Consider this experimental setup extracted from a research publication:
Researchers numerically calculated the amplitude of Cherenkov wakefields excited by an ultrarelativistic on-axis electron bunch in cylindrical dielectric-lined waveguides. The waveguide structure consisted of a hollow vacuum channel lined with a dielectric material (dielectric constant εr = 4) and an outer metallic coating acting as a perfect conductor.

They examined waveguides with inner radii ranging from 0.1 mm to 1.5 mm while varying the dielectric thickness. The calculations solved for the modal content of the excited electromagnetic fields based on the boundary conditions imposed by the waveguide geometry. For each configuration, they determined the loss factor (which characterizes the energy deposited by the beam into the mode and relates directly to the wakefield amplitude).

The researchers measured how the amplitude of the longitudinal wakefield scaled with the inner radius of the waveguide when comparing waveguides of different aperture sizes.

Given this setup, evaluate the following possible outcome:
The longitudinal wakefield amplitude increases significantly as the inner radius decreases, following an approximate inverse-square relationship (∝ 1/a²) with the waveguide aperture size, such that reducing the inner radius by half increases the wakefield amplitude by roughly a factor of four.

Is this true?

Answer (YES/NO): YES